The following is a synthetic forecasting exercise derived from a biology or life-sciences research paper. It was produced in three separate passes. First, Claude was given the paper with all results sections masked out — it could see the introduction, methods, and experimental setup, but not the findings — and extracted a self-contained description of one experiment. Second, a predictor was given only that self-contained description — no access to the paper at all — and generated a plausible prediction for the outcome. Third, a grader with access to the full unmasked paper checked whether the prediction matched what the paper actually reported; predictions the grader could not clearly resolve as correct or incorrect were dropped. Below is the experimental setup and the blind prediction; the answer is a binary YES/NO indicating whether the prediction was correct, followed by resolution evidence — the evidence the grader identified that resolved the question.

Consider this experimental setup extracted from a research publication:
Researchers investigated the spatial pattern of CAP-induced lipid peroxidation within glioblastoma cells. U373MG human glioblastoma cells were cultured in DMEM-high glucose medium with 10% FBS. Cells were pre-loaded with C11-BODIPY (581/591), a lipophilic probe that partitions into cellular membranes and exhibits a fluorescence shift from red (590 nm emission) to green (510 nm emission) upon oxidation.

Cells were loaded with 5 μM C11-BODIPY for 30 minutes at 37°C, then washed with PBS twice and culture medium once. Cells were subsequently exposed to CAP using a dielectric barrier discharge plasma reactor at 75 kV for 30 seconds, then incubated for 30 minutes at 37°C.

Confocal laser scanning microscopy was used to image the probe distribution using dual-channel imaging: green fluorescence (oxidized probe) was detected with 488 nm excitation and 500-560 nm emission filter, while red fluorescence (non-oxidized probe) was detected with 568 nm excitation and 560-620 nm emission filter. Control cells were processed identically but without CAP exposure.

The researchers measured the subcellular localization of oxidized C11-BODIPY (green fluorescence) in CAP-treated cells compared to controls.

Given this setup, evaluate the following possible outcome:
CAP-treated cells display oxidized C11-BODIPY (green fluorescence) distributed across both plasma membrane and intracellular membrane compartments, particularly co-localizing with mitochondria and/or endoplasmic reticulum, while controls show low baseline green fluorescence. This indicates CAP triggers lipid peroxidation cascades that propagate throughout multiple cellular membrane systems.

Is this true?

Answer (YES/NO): NO